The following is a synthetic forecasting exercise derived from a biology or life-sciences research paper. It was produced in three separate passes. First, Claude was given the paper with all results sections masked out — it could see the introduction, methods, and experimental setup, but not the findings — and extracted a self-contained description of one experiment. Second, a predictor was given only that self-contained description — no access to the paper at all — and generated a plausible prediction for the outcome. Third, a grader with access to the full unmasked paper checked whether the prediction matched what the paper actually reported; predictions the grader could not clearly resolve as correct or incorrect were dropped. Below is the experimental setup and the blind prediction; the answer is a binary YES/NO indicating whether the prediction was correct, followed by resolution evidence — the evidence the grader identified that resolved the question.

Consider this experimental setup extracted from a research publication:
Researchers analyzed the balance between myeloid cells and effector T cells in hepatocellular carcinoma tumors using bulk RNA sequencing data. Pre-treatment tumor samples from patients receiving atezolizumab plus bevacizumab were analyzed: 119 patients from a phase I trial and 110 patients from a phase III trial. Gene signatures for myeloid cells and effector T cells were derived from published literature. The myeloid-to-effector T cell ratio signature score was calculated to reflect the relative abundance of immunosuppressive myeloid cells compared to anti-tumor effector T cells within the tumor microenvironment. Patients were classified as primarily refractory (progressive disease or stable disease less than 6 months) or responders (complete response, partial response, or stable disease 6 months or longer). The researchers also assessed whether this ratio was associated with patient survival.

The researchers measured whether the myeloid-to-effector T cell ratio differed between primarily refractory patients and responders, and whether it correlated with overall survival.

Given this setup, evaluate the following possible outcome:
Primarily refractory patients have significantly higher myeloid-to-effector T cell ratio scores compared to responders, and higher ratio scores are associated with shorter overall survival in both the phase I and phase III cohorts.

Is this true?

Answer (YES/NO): NO